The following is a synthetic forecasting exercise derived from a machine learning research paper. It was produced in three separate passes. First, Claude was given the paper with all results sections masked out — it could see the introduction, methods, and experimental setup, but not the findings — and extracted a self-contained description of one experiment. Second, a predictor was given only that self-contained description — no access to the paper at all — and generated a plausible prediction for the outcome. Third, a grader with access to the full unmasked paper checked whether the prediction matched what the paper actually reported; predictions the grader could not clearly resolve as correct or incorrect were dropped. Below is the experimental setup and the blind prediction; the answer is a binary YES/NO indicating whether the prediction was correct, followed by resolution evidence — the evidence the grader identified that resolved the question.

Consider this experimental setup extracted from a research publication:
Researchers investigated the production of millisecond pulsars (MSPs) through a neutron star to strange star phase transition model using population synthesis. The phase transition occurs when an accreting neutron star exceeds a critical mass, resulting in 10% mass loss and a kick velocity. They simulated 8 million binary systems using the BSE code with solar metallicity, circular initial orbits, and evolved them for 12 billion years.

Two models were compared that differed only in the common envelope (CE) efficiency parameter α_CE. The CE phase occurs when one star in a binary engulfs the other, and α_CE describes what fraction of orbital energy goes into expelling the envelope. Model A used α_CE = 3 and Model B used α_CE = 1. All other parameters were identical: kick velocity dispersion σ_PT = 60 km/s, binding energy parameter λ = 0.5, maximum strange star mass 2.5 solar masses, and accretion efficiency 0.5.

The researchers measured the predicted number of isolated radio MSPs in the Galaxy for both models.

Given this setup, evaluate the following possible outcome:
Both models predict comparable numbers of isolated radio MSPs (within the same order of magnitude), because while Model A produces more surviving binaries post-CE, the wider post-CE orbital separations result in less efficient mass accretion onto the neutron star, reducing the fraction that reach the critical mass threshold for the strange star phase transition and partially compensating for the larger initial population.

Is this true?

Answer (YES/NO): NO